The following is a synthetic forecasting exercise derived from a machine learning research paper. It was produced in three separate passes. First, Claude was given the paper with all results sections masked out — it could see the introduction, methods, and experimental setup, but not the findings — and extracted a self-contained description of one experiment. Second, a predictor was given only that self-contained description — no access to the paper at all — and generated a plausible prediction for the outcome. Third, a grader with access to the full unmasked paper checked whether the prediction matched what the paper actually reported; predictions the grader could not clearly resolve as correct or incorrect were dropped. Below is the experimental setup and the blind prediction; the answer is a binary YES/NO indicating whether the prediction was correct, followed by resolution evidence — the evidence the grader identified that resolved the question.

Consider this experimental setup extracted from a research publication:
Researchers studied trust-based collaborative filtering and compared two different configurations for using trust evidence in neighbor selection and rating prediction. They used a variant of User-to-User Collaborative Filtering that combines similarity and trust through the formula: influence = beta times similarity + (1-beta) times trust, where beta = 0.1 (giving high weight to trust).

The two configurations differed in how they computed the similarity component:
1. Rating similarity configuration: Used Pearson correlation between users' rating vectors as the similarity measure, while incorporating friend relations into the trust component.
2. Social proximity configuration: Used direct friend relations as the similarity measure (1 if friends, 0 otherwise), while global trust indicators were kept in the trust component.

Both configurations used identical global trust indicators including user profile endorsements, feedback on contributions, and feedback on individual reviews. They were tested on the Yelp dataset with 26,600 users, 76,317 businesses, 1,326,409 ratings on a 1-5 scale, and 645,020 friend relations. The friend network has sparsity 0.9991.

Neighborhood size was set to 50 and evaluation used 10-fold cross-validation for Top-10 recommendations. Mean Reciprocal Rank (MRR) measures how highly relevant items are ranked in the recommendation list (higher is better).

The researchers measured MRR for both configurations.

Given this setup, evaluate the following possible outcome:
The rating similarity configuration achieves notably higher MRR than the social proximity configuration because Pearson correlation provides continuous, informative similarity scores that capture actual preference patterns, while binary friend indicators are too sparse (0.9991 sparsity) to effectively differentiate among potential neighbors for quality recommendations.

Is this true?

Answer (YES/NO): YES